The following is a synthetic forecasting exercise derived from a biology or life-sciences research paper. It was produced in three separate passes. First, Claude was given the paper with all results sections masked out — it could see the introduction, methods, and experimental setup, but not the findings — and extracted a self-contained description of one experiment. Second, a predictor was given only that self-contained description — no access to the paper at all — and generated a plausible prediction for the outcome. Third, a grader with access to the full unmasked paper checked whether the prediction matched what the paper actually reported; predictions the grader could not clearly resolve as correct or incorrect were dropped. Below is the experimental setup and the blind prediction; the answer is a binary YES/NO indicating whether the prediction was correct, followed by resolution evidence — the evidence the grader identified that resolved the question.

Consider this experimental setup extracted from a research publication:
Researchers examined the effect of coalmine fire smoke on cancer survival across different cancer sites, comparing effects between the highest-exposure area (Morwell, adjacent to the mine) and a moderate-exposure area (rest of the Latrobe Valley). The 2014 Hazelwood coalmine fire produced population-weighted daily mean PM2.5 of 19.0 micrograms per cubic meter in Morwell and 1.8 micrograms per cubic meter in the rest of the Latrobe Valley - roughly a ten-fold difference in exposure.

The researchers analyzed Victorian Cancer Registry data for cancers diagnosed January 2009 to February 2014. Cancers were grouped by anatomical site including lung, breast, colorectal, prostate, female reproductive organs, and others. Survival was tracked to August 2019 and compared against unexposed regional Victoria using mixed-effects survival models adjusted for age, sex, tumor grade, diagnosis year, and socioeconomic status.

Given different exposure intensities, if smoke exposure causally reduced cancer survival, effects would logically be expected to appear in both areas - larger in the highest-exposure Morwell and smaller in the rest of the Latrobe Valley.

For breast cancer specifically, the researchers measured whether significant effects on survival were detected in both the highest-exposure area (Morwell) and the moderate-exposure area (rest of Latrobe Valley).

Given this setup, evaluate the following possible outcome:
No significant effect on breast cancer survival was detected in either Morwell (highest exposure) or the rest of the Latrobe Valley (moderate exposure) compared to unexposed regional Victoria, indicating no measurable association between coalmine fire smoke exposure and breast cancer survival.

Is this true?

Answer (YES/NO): NO